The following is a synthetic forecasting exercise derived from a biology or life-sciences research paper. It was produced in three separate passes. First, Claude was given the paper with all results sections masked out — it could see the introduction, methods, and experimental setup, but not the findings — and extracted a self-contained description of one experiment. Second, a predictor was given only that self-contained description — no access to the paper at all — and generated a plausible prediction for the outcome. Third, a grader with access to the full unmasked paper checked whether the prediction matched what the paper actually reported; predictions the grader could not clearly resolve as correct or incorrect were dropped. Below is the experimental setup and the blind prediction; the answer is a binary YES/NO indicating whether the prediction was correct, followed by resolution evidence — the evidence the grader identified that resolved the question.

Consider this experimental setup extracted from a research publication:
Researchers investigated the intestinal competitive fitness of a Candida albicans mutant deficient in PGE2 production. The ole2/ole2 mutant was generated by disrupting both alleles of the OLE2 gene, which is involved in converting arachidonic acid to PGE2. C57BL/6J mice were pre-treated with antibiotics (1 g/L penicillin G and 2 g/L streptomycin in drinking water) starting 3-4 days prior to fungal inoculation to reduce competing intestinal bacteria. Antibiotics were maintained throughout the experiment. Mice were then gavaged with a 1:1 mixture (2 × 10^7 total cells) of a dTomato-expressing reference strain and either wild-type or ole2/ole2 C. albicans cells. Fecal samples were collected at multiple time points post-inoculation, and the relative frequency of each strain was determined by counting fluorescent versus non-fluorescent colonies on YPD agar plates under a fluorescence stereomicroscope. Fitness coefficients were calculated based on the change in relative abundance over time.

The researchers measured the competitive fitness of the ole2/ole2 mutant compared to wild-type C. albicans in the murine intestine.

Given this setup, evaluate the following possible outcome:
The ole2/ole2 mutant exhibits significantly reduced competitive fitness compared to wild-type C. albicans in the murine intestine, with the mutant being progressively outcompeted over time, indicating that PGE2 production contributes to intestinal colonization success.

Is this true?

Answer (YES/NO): YES